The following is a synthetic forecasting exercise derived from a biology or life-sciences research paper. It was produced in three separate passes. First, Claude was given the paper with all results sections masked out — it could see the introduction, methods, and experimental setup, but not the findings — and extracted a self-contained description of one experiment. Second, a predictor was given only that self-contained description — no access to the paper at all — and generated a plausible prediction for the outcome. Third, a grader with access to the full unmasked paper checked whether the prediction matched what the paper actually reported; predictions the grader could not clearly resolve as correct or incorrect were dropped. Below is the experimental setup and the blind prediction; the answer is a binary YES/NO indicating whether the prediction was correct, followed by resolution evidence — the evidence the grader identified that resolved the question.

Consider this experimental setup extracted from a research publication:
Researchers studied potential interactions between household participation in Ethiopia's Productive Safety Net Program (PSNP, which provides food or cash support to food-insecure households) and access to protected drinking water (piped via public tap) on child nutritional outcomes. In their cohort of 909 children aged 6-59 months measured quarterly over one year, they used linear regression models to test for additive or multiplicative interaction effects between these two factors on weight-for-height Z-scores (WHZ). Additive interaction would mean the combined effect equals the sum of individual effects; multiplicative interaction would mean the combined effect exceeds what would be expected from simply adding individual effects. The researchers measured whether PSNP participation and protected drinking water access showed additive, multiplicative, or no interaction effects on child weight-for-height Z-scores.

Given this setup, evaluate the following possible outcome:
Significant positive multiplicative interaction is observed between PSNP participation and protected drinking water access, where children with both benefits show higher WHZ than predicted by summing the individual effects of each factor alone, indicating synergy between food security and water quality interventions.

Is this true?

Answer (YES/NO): NO